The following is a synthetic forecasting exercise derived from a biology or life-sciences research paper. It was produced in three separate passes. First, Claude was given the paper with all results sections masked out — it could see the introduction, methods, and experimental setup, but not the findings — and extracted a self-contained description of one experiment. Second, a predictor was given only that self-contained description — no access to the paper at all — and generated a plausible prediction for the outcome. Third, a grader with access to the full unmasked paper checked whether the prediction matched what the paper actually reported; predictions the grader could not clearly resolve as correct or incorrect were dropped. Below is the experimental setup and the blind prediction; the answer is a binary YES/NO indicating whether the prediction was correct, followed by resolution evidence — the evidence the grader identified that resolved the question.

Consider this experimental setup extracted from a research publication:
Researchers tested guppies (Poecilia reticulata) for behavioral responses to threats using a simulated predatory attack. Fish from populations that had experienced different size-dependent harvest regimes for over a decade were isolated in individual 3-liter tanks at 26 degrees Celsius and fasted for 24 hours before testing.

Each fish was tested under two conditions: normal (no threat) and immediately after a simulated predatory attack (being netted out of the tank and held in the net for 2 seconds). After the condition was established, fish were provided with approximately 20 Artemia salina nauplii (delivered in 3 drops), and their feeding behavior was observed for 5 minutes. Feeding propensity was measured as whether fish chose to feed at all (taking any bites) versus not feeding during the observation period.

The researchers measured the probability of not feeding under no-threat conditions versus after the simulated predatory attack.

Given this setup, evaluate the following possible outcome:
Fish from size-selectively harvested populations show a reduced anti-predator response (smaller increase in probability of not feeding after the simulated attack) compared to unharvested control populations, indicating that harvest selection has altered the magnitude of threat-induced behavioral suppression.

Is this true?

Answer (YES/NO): NO